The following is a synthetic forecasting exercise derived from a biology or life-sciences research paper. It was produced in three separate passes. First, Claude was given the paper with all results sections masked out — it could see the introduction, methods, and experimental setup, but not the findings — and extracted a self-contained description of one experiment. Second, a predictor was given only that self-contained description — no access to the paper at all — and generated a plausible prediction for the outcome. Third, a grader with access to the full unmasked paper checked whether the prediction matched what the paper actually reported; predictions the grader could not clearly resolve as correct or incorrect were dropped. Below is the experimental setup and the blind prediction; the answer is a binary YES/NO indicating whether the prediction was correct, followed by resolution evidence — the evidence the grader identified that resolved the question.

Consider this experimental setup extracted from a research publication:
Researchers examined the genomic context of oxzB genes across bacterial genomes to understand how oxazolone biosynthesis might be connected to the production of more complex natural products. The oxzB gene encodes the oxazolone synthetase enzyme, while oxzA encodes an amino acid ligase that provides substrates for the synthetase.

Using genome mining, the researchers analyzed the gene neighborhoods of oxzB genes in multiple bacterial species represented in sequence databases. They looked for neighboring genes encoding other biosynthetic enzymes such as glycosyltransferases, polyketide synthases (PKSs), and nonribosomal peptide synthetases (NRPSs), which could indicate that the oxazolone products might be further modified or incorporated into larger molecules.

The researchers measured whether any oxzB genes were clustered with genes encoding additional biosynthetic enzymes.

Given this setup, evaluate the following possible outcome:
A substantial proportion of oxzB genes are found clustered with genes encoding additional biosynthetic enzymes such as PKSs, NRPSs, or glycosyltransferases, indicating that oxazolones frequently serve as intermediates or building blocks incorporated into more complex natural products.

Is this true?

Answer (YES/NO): NO